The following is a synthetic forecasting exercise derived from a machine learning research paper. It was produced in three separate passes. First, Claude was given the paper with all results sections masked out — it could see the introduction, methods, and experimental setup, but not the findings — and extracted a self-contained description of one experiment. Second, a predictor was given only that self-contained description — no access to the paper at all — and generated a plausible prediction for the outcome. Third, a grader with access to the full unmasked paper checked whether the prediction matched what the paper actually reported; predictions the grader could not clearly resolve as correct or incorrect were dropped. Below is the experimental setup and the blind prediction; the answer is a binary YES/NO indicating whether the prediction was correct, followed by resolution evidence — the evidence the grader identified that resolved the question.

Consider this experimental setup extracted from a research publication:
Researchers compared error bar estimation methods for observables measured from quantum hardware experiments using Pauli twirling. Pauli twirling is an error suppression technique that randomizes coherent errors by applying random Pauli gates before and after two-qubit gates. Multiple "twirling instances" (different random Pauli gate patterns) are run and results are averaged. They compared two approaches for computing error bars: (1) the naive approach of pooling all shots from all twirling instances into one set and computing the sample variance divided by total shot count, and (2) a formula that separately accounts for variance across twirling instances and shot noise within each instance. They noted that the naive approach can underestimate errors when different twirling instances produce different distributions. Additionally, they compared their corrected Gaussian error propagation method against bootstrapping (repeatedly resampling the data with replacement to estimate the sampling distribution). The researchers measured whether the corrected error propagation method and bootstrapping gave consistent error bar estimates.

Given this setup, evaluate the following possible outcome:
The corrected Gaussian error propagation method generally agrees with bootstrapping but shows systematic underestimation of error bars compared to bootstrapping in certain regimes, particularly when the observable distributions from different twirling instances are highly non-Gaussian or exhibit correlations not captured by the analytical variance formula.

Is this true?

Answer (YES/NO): NO